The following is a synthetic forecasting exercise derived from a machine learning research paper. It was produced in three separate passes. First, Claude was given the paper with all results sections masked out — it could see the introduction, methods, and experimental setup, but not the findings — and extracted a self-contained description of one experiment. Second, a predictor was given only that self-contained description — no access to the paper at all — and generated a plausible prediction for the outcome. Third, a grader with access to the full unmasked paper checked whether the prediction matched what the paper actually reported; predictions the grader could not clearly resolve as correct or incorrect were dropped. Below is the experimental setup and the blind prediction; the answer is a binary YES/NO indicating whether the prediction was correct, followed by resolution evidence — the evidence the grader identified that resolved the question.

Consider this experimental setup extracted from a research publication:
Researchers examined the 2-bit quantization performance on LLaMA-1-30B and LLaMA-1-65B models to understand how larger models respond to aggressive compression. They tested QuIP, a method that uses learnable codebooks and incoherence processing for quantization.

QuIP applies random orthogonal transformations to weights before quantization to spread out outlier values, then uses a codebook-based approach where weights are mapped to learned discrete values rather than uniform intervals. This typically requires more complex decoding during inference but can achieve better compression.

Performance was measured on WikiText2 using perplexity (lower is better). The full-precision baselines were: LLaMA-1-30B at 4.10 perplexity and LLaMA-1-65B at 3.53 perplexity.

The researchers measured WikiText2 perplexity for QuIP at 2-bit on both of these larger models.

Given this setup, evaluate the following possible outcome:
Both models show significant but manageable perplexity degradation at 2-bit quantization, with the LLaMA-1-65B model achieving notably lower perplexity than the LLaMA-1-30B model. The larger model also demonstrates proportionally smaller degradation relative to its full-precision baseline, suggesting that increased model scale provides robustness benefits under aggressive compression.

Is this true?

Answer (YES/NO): YES